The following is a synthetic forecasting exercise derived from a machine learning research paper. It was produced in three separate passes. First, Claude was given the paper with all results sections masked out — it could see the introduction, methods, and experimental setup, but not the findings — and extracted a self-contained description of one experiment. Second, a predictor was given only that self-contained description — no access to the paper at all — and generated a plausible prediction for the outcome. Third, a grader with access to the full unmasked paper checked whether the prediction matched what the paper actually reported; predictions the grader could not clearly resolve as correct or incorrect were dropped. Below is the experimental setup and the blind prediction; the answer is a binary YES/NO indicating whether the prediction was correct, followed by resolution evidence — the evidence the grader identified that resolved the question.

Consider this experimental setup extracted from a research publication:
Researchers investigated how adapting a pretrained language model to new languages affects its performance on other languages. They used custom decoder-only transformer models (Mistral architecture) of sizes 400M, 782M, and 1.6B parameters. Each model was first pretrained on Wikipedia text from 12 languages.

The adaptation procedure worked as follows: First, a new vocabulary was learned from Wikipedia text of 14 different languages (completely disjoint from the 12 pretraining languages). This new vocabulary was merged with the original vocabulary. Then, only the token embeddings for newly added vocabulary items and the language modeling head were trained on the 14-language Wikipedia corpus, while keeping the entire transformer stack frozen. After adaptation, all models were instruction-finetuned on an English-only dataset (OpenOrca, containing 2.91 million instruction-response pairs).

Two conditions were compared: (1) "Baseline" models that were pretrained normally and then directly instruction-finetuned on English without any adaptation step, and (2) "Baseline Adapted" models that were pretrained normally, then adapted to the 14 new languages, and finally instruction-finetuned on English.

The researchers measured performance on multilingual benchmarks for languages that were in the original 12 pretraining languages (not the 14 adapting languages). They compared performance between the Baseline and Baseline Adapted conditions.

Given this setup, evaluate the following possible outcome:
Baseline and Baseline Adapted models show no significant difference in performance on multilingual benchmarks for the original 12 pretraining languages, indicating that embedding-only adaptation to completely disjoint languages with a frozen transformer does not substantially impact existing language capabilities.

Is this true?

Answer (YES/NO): NO